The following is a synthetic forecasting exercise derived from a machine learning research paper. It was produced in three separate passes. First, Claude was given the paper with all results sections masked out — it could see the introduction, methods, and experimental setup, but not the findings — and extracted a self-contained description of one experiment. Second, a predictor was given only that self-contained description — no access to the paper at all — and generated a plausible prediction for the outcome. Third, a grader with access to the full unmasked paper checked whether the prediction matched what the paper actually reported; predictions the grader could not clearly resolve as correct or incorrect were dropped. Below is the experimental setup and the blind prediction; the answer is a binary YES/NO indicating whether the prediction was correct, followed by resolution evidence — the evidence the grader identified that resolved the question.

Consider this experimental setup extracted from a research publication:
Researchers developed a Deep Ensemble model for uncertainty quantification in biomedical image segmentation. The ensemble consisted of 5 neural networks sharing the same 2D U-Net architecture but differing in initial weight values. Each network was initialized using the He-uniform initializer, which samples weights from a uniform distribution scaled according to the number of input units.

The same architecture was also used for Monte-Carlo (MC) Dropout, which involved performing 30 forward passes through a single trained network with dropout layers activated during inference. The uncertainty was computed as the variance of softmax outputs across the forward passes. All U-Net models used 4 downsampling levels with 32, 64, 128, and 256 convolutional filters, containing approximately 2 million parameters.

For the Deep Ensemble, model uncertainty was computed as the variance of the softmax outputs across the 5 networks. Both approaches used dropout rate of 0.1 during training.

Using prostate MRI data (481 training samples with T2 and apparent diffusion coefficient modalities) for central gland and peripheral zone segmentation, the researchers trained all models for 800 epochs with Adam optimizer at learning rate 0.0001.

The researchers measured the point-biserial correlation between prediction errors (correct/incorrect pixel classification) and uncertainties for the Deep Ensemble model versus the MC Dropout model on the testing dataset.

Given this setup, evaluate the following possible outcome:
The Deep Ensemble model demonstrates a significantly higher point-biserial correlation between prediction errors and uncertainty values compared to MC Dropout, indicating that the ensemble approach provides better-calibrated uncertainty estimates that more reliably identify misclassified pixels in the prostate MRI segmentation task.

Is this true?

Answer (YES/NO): NO